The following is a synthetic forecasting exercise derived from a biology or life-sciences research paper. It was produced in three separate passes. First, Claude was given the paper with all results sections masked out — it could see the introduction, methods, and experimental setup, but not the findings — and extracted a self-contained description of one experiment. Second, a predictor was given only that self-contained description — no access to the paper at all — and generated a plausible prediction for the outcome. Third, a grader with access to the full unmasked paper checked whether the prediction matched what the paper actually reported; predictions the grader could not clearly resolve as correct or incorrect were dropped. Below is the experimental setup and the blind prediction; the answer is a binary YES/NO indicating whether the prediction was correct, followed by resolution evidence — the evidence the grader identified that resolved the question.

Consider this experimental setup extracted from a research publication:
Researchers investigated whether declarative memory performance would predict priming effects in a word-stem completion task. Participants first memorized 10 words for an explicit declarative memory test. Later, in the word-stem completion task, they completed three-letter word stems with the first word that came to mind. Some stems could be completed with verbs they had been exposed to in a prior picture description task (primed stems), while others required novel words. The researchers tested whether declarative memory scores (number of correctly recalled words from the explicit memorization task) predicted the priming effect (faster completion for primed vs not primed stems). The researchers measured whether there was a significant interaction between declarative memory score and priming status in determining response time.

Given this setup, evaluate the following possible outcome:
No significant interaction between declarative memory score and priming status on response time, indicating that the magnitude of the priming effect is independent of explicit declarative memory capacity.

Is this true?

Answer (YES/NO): YES